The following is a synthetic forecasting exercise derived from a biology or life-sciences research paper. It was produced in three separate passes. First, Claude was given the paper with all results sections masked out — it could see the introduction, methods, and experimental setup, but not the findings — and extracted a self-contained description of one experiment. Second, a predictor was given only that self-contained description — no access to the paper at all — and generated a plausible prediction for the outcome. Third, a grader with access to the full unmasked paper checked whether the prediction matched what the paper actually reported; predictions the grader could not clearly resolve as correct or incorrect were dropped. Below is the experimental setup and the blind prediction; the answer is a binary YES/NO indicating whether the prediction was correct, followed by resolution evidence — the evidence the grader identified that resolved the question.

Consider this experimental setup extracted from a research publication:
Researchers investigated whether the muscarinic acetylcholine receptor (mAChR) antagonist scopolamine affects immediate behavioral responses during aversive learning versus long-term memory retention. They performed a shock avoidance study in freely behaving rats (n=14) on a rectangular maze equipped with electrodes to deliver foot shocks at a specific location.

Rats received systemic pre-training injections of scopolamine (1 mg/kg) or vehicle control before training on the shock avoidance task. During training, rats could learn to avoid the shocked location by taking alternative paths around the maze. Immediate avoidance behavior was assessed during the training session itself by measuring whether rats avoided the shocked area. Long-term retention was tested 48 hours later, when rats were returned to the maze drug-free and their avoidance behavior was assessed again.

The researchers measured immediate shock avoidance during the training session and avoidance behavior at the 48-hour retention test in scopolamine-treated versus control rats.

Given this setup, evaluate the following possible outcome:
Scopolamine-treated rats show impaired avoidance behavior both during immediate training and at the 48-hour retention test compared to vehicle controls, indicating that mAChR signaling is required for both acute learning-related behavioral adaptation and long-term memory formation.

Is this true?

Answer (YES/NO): NO